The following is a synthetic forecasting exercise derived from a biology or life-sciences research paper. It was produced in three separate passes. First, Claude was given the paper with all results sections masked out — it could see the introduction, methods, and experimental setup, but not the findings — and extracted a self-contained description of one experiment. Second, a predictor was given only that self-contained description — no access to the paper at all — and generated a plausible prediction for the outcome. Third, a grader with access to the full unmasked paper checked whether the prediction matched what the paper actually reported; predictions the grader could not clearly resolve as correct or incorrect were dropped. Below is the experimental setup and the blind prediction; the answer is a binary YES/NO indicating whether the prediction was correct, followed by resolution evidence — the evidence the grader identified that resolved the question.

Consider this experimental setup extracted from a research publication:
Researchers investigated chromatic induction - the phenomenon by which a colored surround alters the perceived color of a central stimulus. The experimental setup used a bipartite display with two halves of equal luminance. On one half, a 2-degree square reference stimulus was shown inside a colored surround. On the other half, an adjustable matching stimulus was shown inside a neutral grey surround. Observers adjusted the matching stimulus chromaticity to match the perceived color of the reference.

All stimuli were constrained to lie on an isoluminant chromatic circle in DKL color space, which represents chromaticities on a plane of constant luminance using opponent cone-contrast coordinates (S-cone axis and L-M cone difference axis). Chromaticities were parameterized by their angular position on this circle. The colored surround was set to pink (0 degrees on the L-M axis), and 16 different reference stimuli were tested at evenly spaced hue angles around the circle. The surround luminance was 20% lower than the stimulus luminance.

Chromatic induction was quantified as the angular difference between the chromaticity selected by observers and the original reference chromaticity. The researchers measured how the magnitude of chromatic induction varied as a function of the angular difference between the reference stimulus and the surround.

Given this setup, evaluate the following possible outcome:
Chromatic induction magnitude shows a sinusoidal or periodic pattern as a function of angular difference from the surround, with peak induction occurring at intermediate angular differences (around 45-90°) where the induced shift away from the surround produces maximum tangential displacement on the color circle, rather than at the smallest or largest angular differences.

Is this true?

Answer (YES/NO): NO